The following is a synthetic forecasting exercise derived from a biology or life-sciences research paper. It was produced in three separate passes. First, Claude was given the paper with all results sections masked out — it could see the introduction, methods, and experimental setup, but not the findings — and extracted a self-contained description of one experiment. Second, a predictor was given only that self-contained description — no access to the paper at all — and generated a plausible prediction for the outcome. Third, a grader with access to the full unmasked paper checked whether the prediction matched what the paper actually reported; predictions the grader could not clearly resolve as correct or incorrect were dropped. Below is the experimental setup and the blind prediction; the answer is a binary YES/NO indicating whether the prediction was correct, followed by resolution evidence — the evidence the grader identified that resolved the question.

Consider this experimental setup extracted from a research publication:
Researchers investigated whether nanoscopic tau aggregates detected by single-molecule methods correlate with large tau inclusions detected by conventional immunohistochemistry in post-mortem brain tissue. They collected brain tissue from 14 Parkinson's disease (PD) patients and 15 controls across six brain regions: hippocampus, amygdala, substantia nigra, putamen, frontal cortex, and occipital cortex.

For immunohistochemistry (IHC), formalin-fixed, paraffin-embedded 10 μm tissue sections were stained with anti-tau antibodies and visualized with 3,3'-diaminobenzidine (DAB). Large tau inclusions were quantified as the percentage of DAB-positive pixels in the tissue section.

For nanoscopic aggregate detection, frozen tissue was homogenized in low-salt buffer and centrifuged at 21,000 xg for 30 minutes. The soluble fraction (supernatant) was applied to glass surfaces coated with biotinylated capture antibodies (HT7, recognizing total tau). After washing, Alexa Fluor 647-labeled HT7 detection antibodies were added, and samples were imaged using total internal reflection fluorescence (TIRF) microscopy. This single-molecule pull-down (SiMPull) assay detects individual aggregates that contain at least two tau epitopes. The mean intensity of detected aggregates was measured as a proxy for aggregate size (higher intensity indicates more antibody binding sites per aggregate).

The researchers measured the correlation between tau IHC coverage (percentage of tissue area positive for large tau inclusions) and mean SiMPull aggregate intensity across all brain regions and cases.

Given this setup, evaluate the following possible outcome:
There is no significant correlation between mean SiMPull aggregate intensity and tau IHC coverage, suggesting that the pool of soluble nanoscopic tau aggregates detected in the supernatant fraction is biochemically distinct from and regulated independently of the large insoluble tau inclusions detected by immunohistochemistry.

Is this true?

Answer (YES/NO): NO